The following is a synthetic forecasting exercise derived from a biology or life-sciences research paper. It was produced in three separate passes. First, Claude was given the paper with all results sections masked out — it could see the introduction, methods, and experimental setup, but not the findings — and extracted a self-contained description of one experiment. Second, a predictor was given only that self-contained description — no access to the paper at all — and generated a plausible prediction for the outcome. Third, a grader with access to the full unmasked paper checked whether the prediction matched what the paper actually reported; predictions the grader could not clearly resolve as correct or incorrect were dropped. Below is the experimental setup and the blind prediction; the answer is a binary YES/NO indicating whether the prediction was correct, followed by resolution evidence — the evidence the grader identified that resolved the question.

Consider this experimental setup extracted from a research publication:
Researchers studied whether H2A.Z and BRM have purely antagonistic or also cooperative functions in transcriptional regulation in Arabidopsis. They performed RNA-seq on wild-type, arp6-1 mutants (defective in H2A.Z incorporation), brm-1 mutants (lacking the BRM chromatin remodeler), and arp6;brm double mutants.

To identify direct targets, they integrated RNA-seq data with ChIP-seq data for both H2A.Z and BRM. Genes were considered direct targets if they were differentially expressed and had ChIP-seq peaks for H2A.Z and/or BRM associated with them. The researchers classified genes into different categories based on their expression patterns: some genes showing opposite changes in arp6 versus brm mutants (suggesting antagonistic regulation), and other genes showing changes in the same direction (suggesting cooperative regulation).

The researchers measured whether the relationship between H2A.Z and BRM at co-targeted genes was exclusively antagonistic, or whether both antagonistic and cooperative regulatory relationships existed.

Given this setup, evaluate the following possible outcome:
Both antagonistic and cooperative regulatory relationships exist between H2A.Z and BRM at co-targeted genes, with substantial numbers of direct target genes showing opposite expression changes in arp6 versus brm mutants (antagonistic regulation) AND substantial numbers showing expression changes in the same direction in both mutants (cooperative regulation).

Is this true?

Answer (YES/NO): YES